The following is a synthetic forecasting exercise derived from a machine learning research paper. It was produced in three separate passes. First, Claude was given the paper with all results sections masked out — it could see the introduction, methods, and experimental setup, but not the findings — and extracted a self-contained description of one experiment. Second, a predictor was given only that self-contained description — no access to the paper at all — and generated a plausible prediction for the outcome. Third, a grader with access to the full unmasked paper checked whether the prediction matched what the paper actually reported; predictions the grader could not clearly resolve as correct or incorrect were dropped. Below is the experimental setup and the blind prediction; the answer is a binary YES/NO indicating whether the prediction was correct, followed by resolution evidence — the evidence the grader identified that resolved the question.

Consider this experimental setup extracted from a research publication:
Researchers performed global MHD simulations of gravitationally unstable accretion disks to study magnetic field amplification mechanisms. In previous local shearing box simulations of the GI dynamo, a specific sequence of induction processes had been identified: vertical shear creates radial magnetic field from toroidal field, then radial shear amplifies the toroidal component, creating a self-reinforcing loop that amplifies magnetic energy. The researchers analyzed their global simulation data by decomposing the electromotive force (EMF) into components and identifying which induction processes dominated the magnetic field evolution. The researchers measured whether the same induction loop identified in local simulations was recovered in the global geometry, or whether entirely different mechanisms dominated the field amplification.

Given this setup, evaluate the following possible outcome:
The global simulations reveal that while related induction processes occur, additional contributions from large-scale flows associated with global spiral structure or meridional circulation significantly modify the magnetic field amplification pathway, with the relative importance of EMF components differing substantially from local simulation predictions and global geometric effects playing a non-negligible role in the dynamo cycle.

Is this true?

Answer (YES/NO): NO